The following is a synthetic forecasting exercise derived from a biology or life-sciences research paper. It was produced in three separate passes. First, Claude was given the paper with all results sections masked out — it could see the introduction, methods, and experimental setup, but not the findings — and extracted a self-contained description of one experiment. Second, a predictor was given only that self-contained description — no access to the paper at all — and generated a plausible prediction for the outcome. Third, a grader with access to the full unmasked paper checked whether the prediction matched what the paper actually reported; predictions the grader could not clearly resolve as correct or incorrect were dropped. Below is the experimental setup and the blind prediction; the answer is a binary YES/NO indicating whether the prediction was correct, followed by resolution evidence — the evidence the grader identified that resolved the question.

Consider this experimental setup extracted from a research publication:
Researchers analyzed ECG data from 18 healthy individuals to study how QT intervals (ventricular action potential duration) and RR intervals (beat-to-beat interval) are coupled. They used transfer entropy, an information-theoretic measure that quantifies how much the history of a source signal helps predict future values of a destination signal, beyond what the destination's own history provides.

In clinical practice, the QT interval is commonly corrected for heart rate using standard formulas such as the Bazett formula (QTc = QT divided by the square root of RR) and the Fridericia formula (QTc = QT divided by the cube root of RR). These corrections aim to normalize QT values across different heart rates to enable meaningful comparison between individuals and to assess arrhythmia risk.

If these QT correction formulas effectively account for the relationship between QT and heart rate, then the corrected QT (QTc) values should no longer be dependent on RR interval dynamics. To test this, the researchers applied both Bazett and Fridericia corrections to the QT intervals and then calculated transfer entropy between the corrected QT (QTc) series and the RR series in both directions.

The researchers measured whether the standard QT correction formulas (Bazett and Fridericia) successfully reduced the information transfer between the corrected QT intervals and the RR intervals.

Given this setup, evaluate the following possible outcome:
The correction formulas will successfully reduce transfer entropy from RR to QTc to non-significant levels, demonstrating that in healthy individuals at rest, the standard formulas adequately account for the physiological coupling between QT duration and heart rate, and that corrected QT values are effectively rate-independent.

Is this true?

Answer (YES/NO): NO